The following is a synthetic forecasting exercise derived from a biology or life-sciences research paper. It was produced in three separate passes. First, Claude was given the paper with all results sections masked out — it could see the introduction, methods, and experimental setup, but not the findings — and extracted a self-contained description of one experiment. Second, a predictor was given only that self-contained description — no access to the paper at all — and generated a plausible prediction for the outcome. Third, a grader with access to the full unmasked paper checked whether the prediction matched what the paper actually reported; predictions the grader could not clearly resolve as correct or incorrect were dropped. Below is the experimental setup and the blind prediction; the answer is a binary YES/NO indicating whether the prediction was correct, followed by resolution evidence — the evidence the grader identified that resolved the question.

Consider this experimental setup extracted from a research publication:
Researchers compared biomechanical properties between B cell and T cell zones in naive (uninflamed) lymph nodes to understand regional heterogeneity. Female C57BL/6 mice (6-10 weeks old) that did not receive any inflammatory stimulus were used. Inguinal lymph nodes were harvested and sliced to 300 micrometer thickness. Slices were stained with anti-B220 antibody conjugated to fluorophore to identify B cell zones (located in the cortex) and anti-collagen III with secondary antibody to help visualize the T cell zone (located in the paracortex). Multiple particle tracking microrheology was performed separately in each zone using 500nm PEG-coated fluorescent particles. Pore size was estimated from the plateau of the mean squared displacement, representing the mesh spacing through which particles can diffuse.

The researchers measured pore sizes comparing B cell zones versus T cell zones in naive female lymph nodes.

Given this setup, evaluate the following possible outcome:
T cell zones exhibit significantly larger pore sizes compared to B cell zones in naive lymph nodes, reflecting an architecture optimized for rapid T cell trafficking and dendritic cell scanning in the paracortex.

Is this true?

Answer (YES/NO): NO